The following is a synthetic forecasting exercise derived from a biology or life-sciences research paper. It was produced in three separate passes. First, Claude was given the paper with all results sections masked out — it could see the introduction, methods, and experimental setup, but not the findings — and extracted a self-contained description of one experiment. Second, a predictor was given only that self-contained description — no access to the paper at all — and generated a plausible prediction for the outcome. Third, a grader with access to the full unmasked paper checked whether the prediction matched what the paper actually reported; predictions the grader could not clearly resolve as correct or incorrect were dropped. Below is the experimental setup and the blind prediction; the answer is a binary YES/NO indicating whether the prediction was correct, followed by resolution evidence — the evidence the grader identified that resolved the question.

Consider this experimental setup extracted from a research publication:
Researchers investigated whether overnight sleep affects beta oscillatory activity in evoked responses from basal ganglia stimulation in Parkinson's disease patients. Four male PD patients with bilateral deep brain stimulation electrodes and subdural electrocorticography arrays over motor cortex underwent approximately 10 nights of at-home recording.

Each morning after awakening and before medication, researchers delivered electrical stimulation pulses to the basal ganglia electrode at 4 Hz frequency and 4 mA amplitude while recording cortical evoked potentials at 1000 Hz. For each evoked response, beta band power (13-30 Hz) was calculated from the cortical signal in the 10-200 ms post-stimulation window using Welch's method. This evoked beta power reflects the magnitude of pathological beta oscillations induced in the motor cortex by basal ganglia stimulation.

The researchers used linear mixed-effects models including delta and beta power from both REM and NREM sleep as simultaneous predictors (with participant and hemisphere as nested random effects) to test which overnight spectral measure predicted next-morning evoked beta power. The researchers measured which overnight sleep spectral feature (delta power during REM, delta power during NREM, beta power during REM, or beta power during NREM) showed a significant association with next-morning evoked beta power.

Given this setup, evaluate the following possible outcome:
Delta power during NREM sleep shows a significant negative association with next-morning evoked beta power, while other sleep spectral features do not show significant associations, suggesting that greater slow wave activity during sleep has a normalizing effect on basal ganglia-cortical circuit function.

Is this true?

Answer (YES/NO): NO